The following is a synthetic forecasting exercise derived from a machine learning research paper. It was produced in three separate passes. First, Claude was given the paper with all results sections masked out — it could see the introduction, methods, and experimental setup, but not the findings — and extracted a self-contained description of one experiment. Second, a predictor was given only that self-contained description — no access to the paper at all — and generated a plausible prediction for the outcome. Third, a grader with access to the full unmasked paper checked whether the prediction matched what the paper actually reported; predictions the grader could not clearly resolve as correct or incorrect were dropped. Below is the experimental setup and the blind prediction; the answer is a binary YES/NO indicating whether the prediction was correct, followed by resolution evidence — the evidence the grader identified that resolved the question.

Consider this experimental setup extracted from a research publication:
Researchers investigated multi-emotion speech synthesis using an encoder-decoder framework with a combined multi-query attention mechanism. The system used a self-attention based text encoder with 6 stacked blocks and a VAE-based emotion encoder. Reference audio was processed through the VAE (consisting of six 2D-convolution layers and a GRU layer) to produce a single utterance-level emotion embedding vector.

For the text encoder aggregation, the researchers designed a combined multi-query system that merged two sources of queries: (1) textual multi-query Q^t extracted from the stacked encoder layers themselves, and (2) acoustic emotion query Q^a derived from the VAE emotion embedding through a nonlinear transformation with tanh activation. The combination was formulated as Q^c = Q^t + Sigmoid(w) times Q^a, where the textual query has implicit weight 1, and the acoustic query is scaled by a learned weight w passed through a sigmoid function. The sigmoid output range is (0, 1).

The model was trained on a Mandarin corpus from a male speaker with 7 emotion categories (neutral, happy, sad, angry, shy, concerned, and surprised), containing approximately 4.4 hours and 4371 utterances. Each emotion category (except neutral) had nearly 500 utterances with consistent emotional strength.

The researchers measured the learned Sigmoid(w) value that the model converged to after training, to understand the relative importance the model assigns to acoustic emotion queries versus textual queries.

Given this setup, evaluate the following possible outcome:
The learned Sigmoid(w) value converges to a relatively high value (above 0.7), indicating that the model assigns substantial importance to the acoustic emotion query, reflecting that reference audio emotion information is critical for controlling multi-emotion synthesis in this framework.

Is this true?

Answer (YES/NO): NO